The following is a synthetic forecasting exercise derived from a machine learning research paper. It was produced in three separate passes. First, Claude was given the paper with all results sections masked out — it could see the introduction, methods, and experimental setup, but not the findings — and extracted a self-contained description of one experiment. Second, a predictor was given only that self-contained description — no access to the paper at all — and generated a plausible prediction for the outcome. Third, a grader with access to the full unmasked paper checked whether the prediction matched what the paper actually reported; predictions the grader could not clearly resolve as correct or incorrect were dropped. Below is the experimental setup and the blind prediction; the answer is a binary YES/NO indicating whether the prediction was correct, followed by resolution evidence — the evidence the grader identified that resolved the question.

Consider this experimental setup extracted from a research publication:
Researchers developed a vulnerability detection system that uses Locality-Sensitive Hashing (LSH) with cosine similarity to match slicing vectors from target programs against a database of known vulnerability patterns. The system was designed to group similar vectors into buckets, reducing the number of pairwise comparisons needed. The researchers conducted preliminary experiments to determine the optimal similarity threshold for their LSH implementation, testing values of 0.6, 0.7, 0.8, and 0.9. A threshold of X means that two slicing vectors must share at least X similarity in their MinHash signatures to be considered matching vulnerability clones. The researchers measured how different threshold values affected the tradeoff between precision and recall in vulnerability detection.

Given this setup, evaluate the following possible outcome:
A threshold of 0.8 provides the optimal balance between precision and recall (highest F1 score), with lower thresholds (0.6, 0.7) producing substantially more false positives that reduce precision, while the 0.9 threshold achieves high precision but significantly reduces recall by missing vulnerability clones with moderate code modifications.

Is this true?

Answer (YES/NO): YES